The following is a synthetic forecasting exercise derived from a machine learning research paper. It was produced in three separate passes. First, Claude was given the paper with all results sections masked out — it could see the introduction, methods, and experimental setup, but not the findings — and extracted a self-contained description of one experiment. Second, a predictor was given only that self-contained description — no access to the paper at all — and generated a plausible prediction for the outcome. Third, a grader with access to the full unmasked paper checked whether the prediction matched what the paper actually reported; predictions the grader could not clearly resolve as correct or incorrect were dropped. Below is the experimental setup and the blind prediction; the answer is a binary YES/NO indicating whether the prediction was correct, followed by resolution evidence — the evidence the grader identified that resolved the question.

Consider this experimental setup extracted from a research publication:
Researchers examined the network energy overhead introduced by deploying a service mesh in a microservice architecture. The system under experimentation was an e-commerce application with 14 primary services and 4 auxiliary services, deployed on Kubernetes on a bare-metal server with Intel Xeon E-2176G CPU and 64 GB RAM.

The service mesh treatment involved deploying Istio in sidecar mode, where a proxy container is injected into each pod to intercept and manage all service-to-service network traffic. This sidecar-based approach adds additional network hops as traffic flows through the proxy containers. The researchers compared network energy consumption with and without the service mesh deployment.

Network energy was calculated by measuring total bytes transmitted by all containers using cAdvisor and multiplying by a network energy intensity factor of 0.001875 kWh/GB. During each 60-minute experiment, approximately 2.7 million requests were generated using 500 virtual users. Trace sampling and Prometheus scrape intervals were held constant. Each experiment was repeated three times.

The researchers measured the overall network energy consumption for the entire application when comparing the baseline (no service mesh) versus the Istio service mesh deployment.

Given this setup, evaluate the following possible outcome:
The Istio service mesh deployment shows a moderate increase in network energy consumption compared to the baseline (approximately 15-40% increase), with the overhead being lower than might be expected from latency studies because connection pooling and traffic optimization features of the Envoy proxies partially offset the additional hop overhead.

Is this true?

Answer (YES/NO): NO